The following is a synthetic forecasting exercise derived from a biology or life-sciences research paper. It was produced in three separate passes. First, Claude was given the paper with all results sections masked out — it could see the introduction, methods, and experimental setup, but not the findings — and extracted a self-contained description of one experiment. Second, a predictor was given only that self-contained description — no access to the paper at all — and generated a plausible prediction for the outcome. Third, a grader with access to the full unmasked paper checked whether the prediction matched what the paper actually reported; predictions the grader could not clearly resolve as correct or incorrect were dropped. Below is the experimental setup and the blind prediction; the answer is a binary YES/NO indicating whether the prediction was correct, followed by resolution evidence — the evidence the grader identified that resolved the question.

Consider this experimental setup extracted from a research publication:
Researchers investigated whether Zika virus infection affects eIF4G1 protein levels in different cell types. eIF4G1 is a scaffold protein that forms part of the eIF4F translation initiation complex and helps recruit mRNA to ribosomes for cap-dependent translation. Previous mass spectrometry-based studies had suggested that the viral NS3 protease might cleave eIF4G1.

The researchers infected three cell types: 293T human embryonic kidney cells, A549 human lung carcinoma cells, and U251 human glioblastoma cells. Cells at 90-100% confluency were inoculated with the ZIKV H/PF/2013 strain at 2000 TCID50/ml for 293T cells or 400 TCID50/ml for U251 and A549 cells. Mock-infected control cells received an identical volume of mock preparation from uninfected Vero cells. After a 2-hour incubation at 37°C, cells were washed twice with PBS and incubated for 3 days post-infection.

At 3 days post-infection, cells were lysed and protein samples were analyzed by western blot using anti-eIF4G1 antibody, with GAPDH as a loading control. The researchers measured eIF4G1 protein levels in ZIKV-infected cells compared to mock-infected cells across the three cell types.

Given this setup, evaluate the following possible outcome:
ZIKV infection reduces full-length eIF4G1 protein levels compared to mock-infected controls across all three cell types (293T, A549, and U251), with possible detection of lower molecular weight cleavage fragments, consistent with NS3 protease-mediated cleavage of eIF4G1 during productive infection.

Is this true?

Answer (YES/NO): NO